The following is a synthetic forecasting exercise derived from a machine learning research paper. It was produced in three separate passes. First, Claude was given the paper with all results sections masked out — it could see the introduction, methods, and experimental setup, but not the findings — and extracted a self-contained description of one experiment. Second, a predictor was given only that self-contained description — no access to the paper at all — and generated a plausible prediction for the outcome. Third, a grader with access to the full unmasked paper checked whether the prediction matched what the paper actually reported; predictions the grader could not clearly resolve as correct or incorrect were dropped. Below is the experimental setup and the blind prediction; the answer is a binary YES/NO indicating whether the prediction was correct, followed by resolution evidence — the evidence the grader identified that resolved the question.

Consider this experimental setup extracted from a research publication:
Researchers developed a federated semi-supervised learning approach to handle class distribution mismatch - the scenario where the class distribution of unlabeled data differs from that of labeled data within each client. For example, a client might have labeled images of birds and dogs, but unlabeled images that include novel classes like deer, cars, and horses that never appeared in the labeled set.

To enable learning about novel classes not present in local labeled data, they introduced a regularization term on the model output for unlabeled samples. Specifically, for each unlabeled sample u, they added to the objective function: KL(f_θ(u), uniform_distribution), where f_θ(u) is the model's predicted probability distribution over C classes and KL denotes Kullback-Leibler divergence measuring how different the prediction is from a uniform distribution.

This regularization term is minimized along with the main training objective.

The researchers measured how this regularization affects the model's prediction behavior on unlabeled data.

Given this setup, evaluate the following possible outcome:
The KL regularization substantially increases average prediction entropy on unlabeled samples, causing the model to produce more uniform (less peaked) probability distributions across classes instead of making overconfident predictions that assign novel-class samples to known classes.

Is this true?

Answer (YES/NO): YES